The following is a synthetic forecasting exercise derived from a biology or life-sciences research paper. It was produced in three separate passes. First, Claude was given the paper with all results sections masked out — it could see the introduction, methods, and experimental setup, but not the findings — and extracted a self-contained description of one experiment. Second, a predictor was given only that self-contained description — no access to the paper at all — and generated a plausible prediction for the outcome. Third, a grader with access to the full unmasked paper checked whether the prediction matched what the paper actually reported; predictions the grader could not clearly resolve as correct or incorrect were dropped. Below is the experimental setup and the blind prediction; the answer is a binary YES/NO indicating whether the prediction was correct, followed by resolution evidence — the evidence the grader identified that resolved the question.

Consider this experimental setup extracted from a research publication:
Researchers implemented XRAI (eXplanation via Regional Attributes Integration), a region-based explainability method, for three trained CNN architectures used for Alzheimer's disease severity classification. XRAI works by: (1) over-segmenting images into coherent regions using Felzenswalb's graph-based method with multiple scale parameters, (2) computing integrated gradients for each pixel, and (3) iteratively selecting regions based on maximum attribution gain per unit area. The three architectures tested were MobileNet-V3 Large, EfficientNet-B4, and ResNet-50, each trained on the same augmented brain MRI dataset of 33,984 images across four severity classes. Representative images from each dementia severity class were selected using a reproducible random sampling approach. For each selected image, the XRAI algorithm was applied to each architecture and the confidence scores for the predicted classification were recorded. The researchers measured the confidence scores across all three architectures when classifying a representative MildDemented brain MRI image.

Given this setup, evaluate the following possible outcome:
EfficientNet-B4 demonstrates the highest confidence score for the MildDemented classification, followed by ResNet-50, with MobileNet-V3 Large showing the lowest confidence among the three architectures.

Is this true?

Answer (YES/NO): NO